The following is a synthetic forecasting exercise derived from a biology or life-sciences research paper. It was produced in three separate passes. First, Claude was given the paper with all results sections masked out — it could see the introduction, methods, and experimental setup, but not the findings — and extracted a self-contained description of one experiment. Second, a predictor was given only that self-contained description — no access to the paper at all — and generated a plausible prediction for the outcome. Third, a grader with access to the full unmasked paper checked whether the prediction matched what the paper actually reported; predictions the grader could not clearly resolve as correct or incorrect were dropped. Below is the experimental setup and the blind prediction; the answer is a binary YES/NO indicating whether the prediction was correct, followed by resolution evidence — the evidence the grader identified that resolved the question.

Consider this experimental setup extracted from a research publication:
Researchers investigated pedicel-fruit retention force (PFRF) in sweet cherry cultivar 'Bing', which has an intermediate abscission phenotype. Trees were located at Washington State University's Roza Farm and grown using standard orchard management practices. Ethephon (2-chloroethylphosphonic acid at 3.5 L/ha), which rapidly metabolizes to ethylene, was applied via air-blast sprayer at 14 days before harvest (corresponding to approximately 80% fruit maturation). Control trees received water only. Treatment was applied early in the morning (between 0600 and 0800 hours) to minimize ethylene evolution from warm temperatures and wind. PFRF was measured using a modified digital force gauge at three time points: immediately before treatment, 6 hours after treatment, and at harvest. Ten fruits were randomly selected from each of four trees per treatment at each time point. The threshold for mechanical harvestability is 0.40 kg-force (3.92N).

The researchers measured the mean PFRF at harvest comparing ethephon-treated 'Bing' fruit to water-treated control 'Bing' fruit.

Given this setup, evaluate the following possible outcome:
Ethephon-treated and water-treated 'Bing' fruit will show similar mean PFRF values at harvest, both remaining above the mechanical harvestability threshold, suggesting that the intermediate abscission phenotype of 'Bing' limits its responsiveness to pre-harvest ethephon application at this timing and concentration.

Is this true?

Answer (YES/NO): NO